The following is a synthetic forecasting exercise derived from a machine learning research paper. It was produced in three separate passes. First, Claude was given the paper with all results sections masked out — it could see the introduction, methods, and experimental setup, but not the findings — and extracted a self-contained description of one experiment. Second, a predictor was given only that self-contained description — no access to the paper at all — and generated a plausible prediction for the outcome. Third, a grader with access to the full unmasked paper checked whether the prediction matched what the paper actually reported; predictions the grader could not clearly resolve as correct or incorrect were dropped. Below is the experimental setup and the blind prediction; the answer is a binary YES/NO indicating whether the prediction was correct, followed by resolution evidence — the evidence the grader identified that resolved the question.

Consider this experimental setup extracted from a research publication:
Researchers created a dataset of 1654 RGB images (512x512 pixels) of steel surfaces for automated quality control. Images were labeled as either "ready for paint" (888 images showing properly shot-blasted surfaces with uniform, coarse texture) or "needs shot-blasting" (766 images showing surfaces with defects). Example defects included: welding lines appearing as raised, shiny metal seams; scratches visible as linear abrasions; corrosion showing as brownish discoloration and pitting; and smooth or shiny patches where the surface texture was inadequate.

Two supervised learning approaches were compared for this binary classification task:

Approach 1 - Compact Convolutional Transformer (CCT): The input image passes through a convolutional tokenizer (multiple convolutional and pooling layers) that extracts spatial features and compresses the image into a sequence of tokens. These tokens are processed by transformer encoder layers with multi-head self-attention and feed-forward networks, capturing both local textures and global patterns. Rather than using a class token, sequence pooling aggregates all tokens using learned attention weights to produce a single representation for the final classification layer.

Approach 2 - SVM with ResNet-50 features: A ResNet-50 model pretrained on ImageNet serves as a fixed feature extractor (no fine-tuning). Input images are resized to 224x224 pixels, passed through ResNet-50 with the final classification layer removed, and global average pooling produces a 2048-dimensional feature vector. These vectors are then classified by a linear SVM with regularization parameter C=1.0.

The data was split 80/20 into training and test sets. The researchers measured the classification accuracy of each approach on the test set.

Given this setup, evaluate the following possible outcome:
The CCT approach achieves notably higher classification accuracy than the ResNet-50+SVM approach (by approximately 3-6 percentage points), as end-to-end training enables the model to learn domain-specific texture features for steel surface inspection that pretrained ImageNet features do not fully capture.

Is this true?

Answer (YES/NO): NO